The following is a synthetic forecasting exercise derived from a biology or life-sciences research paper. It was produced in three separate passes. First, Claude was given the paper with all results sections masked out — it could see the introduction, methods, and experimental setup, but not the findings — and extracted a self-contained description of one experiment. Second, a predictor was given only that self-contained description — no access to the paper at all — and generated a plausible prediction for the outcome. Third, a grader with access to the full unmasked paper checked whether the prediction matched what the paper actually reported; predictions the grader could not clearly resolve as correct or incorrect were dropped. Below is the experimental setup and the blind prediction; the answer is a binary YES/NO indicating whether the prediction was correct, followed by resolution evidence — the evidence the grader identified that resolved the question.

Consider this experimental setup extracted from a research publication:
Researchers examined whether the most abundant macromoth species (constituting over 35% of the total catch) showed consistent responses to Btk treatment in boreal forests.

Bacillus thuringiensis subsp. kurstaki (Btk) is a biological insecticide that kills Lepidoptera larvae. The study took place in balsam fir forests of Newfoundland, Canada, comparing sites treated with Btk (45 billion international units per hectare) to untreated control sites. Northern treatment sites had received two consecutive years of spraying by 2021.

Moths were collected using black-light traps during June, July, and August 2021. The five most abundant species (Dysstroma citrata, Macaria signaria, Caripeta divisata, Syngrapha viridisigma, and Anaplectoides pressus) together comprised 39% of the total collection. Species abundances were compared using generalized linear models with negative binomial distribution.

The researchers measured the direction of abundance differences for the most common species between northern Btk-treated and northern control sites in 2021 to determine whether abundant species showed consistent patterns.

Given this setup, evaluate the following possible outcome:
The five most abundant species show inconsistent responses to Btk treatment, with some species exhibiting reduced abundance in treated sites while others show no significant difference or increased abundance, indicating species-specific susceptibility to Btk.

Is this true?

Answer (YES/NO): NO